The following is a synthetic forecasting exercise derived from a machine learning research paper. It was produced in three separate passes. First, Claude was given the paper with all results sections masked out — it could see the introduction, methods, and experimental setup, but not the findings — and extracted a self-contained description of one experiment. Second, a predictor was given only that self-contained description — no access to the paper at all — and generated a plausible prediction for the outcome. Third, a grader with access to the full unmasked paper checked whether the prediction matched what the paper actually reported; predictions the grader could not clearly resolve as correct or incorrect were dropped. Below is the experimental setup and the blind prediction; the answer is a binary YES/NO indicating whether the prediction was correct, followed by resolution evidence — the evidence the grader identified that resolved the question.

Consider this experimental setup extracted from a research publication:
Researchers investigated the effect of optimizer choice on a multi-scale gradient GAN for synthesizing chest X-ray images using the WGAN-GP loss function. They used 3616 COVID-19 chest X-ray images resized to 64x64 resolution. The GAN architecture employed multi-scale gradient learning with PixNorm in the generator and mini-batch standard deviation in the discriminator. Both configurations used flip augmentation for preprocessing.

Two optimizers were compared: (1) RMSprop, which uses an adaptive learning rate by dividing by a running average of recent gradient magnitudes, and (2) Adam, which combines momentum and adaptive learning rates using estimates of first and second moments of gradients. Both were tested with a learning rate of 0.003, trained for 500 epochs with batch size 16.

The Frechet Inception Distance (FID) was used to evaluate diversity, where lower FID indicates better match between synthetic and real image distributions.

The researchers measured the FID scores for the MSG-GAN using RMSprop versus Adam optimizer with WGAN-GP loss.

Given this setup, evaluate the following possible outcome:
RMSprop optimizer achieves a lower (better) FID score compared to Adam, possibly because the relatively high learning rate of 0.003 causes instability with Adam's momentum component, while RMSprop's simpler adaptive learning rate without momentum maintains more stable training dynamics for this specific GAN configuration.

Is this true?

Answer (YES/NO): NO